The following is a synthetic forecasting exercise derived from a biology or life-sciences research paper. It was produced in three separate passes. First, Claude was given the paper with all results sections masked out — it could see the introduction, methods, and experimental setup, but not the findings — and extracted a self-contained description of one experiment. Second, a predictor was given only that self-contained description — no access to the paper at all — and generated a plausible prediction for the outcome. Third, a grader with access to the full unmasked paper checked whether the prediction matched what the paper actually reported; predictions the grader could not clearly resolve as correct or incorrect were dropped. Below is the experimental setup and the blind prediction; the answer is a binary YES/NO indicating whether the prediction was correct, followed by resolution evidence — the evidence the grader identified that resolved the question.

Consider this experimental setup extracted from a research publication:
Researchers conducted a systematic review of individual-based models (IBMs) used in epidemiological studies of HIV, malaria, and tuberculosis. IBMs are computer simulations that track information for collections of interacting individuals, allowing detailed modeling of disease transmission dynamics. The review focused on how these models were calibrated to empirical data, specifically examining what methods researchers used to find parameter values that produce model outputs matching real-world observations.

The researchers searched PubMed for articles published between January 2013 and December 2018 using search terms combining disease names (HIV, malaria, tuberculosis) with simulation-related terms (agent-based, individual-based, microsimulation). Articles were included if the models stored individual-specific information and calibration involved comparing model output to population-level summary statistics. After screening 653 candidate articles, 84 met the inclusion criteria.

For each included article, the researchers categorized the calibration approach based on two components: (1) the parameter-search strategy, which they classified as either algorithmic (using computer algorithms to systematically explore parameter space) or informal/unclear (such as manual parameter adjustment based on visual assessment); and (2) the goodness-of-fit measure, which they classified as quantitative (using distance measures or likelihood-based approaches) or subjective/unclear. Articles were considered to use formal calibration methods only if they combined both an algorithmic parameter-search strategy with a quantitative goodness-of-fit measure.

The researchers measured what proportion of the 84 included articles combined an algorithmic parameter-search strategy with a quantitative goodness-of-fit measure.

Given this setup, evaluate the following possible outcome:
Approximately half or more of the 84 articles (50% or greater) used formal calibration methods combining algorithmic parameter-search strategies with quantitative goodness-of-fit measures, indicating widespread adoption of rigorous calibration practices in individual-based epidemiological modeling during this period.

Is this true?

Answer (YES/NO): NO